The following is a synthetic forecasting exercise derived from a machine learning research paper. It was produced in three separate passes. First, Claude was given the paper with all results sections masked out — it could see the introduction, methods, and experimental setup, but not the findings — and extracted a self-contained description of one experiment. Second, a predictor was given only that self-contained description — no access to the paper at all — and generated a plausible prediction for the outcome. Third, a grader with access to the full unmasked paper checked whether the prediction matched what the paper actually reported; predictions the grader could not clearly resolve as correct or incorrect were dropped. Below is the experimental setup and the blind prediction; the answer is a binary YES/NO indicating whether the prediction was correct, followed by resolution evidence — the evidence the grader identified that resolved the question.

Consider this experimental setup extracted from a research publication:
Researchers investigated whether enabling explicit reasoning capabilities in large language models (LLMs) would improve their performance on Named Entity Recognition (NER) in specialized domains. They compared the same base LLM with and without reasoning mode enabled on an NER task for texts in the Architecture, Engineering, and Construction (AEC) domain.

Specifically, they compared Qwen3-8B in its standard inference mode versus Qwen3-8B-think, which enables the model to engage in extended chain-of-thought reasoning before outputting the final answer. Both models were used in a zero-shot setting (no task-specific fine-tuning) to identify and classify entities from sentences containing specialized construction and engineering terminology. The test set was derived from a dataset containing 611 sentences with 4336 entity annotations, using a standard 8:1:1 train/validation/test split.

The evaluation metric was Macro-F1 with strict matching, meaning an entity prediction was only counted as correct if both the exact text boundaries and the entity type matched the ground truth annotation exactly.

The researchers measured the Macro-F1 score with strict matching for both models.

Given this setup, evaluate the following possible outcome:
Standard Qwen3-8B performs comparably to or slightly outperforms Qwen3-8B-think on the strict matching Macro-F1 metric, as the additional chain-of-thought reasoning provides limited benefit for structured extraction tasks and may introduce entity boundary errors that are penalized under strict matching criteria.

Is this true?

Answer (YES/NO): NO